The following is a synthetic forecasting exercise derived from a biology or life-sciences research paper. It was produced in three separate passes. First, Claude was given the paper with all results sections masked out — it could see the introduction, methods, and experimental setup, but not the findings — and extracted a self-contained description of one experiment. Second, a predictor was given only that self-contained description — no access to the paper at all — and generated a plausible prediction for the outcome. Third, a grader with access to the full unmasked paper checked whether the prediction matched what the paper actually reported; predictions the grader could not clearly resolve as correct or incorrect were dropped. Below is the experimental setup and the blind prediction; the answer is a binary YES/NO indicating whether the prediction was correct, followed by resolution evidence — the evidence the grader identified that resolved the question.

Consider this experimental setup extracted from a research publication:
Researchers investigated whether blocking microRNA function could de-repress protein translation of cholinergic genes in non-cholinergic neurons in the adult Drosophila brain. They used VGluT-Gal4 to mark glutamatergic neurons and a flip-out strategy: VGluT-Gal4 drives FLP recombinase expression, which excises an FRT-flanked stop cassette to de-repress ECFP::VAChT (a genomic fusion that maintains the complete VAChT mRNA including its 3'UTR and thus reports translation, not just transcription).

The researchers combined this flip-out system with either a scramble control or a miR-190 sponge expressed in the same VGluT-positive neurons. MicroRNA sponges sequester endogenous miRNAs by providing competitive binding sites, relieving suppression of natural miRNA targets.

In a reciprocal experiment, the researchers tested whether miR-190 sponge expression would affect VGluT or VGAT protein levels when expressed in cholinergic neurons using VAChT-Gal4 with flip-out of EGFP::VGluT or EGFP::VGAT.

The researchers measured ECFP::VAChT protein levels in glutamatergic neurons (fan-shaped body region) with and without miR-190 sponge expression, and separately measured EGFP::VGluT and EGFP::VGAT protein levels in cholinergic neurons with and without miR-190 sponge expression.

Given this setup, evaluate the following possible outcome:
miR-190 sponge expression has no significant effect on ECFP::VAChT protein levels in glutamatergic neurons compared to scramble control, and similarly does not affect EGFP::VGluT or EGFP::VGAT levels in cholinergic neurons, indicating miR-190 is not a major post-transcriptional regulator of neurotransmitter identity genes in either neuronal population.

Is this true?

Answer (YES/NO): NO